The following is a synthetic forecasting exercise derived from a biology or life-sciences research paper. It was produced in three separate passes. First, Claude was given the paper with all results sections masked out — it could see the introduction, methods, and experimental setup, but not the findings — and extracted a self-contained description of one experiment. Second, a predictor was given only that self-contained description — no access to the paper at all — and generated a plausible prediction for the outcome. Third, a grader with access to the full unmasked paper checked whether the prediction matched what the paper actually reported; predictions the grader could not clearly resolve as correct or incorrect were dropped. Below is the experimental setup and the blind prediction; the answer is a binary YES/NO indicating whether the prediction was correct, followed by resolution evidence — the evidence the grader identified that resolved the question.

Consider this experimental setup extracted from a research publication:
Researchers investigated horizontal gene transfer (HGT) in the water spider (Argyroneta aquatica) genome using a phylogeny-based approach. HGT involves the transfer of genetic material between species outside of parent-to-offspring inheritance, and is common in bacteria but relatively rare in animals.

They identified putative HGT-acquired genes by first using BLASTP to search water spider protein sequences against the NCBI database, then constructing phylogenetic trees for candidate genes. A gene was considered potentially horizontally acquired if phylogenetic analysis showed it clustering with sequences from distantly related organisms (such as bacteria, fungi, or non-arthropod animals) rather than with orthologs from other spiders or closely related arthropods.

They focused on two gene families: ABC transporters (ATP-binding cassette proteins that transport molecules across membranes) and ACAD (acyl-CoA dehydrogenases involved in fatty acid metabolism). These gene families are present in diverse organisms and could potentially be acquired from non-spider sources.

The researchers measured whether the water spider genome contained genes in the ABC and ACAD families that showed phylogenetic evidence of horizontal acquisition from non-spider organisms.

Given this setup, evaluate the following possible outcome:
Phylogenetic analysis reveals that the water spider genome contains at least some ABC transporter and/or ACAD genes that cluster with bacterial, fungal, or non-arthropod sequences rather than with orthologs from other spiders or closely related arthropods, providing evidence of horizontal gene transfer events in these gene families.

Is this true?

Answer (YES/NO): YES